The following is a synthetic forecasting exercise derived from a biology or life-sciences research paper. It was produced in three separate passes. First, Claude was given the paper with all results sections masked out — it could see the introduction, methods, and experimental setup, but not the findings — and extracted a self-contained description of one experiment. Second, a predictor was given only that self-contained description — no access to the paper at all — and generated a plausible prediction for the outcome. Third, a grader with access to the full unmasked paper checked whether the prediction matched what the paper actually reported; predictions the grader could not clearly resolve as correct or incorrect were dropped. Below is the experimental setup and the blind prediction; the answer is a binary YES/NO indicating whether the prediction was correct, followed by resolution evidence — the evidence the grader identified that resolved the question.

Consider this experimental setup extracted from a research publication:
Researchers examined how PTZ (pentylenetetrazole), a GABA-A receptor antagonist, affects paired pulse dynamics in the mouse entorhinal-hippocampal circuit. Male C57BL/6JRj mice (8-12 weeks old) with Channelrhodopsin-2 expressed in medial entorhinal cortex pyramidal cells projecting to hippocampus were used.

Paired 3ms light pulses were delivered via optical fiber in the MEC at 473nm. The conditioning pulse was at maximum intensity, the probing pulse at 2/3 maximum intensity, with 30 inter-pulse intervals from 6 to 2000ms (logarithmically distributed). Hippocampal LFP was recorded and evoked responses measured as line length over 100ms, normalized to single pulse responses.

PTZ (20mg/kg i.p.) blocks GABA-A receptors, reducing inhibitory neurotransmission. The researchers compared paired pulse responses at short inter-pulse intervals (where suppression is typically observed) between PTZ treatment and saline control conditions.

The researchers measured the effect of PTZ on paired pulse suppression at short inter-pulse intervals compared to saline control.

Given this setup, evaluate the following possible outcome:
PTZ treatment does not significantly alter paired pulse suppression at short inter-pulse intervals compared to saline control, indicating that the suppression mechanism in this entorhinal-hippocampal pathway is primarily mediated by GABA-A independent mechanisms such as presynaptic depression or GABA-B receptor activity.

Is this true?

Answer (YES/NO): YES